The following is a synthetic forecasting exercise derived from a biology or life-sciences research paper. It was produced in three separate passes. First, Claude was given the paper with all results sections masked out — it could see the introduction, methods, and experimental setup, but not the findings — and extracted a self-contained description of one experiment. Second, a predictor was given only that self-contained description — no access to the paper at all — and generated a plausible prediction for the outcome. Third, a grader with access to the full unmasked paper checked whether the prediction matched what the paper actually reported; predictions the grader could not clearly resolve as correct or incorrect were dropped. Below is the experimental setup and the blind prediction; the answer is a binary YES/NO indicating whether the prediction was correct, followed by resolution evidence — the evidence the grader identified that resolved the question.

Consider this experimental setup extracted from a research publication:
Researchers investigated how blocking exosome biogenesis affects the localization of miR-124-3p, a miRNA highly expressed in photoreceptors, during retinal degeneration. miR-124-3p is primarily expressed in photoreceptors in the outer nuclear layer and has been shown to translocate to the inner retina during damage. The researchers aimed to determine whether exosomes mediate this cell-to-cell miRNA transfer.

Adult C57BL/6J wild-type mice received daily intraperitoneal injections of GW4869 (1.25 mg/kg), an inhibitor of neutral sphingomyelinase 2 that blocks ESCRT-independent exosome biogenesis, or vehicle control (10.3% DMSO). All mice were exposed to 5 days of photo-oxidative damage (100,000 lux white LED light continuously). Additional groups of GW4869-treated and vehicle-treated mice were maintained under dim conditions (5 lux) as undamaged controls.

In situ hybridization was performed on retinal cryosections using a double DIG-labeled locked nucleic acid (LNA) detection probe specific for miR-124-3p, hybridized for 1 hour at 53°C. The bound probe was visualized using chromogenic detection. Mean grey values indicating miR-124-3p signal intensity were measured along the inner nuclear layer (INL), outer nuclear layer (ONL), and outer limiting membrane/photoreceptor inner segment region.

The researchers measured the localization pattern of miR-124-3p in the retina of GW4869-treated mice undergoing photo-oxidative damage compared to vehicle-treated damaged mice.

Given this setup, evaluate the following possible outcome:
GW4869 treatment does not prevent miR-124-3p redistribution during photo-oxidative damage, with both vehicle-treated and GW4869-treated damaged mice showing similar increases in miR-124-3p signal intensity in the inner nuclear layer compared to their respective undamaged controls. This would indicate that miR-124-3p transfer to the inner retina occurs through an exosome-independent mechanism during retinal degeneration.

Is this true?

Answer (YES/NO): NO